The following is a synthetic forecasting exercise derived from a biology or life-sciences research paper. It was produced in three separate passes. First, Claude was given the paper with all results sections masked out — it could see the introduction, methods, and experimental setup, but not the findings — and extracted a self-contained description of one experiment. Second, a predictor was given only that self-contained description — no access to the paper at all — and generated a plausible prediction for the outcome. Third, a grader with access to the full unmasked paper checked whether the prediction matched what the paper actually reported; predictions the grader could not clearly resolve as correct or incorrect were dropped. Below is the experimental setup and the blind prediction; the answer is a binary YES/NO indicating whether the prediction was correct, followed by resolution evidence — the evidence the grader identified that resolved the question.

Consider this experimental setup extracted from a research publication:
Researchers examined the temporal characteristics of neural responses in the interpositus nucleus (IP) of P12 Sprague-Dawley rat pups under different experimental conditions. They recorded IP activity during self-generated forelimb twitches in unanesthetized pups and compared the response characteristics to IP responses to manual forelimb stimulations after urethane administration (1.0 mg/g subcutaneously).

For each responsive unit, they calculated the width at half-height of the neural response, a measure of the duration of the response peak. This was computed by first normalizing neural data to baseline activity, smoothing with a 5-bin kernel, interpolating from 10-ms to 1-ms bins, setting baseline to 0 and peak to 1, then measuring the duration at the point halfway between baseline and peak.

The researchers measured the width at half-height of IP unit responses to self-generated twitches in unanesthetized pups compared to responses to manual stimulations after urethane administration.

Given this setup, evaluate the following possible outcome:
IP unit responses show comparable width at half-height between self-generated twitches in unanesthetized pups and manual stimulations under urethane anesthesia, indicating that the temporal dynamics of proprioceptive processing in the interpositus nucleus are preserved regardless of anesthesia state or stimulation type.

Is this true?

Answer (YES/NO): NO